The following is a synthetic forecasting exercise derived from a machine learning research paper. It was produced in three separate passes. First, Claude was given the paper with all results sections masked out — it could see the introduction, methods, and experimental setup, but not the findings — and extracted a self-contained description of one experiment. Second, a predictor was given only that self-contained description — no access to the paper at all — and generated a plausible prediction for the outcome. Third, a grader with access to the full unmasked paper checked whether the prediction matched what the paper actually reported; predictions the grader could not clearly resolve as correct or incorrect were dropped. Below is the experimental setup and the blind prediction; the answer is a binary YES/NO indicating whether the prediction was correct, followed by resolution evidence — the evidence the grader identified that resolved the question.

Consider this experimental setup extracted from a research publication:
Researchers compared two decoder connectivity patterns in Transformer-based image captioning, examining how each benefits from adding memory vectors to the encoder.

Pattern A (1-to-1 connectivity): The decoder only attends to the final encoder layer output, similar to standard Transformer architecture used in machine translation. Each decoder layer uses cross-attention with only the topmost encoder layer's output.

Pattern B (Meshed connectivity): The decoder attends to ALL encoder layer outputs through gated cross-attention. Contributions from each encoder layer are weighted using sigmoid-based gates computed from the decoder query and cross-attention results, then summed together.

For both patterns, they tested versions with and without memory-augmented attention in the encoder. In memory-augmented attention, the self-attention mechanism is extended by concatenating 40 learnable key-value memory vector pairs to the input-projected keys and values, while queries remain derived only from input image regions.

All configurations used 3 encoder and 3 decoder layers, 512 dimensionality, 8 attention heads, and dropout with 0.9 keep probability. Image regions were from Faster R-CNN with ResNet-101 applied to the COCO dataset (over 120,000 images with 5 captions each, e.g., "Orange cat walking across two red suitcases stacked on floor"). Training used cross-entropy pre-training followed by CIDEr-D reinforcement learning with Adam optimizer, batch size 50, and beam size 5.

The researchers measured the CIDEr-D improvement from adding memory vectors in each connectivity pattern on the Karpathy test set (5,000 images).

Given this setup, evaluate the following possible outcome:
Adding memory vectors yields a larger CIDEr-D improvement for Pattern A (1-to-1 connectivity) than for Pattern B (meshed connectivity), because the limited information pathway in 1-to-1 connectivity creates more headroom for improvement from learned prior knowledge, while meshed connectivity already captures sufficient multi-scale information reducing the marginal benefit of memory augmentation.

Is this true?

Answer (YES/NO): NO